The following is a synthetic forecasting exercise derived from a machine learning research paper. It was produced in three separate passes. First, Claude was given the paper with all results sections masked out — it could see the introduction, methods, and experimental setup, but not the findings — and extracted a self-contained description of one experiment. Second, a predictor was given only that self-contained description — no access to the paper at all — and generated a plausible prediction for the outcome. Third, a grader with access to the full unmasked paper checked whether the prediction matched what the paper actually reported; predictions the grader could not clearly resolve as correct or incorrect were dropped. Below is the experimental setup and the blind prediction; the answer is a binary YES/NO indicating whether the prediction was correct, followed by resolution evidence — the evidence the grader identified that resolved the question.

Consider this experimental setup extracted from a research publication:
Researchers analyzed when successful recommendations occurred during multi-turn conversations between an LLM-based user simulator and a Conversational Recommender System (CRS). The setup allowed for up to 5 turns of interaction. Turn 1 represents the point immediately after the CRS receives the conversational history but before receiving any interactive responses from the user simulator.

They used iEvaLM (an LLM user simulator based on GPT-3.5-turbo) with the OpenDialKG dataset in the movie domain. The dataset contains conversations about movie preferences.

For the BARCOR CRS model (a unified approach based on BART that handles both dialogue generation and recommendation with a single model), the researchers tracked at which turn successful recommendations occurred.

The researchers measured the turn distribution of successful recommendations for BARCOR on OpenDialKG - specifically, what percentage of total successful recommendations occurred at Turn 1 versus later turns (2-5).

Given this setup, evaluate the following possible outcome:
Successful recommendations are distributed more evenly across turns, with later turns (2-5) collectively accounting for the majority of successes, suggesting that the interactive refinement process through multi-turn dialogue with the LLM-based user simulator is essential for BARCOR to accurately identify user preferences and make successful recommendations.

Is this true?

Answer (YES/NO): NO